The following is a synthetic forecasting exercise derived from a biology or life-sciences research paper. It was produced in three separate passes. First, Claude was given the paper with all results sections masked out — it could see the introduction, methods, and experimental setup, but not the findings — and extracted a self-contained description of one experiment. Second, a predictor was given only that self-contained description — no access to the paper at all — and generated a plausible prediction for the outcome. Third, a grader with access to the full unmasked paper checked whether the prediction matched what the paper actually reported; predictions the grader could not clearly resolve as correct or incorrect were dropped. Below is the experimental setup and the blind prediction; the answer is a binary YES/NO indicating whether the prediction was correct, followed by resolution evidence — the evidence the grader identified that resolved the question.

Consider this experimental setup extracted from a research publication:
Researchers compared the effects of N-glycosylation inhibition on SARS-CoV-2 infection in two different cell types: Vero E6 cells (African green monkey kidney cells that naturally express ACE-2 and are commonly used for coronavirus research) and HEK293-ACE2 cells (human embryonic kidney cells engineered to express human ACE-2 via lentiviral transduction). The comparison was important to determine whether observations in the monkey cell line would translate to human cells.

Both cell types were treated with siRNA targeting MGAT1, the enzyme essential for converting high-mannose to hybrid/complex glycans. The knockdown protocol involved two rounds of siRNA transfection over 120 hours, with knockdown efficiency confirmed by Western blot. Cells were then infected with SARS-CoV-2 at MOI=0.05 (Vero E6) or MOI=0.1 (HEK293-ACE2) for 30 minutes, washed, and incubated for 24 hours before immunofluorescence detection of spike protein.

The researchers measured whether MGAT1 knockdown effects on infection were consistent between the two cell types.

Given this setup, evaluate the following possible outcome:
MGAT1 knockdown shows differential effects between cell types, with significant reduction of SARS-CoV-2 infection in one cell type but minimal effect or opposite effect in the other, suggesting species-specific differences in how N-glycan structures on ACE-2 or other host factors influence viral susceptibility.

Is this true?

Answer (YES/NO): NO